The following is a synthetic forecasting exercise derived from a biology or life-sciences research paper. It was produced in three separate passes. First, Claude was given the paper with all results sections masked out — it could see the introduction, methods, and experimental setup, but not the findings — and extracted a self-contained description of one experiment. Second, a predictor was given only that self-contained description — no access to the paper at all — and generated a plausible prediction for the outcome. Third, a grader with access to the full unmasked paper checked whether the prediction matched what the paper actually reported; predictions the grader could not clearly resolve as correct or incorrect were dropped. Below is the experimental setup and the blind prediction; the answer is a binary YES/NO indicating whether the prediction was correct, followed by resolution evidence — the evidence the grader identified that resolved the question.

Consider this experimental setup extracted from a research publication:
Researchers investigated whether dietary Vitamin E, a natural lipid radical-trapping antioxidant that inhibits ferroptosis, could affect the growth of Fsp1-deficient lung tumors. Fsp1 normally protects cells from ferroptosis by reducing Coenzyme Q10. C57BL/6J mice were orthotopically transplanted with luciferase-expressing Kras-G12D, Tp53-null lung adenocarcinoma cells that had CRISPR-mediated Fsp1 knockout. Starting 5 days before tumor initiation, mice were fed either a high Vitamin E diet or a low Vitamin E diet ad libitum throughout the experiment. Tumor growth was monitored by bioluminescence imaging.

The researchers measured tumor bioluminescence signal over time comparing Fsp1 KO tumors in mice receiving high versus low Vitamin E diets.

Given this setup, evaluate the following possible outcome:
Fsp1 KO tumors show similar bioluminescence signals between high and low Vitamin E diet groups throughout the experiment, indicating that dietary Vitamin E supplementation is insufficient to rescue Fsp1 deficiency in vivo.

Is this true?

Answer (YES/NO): NO